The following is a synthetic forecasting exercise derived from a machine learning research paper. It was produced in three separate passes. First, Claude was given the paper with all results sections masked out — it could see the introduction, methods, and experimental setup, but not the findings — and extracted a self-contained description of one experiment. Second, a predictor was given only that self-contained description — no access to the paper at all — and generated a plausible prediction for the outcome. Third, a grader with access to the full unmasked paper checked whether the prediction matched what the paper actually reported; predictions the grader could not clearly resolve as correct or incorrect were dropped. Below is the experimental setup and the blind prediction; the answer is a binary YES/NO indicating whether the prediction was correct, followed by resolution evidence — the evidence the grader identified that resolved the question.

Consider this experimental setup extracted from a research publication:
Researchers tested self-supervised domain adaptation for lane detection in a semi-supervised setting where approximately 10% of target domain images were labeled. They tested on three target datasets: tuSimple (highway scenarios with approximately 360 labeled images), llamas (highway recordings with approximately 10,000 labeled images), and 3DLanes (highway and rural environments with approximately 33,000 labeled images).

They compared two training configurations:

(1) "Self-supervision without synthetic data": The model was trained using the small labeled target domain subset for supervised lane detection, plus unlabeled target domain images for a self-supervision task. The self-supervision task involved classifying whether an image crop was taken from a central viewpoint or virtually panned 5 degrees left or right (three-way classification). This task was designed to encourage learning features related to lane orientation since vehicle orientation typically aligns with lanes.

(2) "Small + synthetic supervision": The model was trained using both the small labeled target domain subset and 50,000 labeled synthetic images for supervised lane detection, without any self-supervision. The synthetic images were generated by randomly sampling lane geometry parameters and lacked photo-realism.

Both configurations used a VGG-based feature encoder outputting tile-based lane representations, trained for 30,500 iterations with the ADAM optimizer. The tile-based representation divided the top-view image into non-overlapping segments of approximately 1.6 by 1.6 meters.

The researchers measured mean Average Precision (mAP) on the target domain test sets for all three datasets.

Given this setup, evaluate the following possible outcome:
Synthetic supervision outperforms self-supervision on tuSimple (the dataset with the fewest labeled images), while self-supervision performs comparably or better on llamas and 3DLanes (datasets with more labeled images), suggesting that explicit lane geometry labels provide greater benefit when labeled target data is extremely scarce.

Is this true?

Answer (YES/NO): NO